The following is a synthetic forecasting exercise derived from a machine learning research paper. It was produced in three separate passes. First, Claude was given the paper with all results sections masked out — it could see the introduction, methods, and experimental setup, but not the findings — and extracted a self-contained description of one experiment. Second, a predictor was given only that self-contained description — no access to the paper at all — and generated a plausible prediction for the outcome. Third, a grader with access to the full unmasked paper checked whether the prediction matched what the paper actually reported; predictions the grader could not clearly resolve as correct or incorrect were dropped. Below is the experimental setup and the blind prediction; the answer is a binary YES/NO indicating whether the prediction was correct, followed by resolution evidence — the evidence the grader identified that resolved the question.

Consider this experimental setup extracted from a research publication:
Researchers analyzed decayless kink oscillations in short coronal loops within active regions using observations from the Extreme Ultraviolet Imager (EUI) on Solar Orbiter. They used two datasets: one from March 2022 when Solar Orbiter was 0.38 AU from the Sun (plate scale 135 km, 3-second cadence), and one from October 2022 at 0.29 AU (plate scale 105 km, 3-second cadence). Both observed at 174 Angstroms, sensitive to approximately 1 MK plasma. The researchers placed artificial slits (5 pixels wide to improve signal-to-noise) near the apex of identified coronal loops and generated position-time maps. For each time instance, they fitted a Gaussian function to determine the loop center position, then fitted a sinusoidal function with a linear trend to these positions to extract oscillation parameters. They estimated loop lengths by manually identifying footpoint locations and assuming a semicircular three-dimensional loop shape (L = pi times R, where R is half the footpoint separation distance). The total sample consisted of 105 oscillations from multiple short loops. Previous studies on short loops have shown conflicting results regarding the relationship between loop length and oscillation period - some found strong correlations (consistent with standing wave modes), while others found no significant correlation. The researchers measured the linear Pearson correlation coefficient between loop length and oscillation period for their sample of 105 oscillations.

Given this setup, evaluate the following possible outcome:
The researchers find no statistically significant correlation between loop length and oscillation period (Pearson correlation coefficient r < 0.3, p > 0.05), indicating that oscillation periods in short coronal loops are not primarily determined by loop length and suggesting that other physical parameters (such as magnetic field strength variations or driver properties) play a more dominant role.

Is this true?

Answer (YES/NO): YES